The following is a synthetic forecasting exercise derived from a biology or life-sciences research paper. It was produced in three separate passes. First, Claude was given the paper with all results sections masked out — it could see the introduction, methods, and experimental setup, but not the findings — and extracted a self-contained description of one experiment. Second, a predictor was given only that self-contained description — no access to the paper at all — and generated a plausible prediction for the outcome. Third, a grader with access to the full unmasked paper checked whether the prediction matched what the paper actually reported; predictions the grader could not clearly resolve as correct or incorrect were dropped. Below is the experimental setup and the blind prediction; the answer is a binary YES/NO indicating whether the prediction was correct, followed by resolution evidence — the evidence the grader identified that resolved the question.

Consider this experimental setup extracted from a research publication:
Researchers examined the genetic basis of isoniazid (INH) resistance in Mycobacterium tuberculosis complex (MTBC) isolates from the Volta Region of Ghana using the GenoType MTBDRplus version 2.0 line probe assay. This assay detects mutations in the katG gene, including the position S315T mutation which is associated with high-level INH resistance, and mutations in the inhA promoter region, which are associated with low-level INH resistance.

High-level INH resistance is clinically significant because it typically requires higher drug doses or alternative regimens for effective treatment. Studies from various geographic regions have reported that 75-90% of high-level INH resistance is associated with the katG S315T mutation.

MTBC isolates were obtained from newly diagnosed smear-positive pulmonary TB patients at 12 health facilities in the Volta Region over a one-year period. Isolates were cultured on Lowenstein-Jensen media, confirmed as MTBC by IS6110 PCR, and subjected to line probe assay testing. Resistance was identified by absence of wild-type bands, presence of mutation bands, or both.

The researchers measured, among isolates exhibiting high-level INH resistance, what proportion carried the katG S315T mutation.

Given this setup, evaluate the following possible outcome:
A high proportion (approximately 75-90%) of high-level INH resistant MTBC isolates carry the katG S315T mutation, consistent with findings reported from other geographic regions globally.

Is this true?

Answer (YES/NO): NO